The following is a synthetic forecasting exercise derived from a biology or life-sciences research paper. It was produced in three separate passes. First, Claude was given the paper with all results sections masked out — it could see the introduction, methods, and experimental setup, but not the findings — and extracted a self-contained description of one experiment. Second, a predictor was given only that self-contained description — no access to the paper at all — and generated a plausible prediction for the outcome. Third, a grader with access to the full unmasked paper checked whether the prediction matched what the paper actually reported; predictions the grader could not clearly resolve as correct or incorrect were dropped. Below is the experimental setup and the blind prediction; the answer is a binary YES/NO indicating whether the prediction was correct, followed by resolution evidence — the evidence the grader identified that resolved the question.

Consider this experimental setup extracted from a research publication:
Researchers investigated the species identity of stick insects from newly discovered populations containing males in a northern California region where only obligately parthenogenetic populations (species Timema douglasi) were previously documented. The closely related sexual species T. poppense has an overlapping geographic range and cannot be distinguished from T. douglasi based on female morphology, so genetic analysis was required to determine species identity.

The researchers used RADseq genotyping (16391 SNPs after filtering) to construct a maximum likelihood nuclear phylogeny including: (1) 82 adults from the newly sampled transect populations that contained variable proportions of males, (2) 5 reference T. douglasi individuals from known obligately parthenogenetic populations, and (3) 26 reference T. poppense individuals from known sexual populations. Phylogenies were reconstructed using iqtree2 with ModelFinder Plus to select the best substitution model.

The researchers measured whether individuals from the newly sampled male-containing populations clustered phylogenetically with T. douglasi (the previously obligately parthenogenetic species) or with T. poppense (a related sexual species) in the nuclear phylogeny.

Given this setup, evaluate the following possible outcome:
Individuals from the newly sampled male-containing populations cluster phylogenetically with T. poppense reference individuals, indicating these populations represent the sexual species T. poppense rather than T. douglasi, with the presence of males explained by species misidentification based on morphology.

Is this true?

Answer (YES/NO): NO